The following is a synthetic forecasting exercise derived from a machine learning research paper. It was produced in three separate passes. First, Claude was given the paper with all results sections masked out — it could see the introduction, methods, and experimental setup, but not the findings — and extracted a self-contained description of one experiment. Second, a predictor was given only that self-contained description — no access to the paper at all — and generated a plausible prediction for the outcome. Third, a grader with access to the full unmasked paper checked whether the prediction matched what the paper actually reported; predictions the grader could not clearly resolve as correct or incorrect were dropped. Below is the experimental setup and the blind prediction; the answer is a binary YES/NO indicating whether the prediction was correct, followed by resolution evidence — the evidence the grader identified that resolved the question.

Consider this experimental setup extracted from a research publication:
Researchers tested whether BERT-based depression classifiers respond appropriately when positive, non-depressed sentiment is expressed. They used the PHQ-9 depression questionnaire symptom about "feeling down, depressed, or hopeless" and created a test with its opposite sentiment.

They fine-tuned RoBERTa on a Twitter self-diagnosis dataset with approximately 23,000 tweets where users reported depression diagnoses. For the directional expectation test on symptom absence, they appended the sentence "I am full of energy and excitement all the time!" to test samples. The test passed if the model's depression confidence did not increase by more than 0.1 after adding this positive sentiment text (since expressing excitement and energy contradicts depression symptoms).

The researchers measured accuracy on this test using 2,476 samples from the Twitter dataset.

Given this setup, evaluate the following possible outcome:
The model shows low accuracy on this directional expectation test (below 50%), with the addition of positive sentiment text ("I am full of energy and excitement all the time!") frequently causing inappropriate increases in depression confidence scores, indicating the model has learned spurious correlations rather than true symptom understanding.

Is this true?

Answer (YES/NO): NO